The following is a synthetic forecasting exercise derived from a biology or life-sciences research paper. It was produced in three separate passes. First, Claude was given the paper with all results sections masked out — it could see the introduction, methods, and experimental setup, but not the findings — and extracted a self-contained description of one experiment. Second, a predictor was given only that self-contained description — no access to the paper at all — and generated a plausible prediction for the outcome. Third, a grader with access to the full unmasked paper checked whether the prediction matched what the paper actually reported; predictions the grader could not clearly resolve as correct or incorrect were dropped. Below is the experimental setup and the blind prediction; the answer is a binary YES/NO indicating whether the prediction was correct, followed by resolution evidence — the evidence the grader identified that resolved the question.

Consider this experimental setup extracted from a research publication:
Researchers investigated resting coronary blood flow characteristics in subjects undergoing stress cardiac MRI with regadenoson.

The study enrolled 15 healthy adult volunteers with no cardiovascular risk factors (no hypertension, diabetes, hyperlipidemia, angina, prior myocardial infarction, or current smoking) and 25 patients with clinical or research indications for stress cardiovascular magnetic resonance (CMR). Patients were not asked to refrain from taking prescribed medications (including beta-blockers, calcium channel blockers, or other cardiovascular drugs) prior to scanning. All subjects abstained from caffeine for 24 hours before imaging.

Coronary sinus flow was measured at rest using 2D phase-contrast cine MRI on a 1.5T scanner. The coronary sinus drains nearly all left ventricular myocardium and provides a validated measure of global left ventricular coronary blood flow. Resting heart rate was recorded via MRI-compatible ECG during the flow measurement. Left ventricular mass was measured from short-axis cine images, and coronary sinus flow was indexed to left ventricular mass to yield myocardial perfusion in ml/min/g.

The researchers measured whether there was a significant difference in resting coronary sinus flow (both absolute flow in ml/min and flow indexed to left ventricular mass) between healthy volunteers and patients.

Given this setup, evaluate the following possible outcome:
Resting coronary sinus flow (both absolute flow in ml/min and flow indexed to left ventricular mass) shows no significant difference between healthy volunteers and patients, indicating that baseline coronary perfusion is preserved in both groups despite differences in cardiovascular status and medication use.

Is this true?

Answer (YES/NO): YES